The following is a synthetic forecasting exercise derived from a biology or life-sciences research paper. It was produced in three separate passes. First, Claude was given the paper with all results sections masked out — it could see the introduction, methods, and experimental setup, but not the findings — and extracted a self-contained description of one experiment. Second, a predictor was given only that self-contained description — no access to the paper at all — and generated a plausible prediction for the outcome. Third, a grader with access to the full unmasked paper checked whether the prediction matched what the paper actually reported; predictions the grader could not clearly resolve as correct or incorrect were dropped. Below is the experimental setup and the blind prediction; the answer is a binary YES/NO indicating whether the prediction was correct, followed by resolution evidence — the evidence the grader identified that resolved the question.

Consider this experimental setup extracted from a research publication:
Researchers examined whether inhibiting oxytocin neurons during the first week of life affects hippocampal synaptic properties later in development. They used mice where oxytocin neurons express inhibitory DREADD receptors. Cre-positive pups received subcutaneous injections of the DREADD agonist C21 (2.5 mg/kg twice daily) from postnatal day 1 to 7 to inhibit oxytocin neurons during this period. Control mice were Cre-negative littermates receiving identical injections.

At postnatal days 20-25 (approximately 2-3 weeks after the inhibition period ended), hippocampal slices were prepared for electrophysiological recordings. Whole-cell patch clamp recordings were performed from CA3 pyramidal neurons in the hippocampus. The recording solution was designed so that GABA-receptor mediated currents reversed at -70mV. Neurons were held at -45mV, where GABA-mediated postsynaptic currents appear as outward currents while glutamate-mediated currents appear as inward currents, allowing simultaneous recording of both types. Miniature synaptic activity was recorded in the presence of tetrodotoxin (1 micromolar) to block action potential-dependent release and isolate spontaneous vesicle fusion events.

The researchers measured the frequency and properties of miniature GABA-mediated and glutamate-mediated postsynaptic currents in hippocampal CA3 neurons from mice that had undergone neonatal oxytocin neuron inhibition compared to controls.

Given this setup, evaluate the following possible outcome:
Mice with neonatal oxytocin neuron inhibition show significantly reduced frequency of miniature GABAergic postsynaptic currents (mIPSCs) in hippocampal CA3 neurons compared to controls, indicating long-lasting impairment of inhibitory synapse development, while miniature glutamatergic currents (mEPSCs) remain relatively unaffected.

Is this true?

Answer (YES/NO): NO